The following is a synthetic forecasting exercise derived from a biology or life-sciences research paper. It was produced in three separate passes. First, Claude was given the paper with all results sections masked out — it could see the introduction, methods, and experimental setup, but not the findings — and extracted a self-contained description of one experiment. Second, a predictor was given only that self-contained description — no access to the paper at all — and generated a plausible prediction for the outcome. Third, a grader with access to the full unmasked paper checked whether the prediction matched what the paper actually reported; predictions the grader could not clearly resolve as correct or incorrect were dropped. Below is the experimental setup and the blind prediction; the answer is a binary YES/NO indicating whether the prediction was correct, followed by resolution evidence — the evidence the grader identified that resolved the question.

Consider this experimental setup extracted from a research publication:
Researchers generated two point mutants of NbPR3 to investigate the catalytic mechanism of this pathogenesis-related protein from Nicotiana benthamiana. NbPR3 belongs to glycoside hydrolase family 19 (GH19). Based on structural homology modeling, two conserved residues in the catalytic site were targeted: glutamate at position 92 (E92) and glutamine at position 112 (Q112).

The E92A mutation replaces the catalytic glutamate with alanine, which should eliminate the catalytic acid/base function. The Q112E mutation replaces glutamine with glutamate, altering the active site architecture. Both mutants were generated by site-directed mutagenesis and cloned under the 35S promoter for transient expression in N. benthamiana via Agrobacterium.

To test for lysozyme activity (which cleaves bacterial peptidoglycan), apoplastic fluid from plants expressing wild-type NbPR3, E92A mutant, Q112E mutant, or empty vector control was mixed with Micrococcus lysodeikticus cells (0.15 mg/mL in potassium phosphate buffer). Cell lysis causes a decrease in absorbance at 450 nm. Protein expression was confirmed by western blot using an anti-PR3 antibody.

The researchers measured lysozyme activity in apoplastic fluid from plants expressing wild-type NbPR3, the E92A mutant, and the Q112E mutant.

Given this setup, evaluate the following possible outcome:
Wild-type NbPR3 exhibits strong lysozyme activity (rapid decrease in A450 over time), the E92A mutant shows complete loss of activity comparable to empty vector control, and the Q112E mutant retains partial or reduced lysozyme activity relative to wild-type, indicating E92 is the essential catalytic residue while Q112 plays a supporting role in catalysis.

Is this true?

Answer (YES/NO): NO